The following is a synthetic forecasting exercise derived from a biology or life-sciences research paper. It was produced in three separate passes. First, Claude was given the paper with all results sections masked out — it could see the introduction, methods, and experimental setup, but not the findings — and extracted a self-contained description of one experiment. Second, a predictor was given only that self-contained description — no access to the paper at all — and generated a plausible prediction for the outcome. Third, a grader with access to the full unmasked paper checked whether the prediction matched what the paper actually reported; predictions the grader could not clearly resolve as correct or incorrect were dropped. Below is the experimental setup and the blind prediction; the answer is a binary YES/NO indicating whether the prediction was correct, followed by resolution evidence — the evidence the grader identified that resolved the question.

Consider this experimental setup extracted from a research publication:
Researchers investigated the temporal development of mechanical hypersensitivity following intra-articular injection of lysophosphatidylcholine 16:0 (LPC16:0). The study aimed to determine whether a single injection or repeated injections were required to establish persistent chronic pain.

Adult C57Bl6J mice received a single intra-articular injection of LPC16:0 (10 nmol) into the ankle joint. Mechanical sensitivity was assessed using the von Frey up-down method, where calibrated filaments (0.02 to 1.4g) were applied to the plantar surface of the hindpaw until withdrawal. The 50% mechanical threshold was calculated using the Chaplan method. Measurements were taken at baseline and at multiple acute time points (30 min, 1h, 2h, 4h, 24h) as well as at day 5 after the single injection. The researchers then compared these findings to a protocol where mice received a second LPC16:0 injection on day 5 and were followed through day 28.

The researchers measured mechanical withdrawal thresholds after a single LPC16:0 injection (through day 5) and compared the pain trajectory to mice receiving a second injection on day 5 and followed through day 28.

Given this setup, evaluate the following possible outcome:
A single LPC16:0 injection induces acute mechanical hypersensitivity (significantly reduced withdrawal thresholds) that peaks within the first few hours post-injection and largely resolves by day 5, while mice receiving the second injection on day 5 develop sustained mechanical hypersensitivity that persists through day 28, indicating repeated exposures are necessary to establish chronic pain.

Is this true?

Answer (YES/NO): YES